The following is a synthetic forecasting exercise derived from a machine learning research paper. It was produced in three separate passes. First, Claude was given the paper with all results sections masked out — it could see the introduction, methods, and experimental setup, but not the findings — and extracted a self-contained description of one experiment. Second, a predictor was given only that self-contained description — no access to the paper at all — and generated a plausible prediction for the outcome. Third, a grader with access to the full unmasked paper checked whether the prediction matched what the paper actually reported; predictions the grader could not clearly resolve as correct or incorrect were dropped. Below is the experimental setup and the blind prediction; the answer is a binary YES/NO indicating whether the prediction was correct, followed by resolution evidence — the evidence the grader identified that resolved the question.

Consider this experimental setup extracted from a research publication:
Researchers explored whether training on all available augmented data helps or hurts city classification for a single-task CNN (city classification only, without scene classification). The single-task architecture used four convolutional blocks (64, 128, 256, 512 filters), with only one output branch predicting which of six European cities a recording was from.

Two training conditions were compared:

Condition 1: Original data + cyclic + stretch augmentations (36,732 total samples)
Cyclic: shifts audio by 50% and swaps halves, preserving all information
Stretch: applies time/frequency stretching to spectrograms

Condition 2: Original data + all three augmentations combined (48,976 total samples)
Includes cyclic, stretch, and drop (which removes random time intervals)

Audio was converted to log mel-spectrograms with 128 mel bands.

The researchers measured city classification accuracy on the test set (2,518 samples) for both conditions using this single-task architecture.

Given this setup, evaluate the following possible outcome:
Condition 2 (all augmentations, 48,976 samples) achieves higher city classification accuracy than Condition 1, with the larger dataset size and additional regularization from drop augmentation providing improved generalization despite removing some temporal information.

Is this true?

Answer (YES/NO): NO